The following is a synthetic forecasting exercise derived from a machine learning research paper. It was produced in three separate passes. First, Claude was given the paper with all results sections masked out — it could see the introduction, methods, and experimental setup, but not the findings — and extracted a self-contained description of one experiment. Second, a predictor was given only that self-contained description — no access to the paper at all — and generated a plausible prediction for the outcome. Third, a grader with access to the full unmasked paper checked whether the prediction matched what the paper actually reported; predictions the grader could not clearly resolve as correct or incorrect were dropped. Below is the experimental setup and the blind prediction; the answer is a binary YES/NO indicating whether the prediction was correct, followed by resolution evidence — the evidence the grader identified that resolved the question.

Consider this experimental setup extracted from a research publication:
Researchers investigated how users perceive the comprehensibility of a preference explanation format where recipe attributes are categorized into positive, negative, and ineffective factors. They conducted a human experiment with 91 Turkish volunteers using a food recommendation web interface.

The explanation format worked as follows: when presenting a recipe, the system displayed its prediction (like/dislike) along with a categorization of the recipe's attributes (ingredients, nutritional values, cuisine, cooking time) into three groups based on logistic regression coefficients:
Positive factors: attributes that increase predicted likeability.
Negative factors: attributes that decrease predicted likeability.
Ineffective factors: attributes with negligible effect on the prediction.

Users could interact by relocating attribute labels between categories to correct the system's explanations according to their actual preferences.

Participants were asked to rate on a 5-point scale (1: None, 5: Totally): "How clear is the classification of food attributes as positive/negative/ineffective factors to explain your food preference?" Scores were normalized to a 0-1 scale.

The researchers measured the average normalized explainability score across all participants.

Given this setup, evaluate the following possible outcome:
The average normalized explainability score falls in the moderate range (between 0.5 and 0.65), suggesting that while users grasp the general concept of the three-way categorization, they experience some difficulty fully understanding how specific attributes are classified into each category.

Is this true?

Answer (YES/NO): NO